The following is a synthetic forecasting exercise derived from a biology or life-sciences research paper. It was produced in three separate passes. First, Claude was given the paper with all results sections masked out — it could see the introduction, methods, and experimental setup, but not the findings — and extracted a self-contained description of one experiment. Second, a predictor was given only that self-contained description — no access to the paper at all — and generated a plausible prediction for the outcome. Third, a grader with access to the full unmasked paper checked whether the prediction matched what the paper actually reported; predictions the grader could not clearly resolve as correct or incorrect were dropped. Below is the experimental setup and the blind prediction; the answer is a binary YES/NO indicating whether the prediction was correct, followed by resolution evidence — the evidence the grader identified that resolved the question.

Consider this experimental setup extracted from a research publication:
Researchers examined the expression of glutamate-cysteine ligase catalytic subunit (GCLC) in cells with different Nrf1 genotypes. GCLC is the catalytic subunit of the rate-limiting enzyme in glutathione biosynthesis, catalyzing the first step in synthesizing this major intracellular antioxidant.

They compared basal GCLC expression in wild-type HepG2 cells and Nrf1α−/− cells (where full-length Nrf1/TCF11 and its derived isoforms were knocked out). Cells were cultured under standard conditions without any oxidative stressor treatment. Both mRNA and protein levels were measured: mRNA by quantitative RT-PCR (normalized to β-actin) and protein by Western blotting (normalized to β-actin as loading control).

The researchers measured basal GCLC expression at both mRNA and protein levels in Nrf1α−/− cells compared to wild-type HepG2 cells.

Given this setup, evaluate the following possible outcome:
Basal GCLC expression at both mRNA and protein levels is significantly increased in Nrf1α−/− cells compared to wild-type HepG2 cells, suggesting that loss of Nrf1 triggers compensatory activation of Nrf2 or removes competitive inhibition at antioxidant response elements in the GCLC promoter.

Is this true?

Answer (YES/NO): NO